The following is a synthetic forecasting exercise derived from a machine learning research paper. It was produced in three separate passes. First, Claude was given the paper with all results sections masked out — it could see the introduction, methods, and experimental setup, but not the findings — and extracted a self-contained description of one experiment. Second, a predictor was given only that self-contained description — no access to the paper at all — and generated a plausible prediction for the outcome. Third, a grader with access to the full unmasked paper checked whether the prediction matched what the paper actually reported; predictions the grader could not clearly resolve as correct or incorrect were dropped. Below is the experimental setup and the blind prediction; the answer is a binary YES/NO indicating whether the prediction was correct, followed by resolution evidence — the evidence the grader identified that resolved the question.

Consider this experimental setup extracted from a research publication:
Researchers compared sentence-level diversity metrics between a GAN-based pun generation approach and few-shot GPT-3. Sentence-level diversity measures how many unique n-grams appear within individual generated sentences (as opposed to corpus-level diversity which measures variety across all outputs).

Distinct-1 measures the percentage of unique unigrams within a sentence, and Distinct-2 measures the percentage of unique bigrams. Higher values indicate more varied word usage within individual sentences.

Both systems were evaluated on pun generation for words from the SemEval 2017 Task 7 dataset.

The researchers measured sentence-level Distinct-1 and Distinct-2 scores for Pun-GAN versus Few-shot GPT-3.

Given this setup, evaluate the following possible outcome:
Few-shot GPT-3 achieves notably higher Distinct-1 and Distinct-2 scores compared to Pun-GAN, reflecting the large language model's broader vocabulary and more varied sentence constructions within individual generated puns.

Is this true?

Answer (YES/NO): NO